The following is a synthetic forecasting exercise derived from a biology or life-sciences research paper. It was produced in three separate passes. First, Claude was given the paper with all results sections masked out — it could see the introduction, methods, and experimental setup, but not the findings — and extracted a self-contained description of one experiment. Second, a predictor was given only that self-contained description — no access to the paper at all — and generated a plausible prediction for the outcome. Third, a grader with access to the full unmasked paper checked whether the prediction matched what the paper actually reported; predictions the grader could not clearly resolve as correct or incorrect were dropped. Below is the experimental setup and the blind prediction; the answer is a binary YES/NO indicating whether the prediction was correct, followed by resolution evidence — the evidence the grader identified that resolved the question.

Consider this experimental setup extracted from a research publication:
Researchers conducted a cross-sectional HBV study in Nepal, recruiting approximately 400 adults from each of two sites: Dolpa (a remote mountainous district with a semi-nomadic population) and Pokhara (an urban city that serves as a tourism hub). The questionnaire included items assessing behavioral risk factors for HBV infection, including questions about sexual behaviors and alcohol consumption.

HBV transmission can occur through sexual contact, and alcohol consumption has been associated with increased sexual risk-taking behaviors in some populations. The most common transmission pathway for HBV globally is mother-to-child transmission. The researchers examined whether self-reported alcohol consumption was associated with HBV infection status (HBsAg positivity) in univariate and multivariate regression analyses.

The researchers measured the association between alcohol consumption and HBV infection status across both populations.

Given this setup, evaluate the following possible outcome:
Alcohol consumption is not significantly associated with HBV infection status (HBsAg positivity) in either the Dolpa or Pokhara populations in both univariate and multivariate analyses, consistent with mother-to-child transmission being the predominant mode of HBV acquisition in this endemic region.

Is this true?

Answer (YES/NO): YES